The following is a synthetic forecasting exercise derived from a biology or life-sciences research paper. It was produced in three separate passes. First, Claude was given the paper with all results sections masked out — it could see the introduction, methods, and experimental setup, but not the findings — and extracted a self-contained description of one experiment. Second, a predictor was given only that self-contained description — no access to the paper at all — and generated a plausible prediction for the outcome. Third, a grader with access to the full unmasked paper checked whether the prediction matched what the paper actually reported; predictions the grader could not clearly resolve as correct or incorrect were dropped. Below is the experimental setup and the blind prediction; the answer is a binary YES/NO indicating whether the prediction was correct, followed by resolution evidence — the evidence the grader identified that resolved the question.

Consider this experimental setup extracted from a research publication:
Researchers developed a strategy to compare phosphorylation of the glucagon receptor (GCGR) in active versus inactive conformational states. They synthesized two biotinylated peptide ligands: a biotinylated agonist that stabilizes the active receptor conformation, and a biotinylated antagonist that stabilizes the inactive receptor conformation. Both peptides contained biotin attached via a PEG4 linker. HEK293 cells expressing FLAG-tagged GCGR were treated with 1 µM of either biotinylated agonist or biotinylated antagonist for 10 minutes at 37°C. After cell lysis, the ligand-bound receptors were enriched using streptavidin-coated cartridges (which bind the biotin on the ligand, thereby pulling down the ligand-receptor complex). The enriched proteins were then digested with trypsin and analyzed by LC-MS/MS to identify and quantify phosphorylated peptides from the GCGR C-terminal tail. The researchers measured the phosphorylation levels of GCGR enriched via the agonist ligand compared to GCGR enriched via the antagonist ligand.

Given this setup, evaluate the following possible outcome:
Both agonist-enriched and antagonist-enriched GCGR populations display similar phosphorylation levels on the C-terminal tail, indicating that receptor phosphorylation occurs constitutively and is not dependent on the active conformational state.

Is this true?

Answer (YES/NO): NO